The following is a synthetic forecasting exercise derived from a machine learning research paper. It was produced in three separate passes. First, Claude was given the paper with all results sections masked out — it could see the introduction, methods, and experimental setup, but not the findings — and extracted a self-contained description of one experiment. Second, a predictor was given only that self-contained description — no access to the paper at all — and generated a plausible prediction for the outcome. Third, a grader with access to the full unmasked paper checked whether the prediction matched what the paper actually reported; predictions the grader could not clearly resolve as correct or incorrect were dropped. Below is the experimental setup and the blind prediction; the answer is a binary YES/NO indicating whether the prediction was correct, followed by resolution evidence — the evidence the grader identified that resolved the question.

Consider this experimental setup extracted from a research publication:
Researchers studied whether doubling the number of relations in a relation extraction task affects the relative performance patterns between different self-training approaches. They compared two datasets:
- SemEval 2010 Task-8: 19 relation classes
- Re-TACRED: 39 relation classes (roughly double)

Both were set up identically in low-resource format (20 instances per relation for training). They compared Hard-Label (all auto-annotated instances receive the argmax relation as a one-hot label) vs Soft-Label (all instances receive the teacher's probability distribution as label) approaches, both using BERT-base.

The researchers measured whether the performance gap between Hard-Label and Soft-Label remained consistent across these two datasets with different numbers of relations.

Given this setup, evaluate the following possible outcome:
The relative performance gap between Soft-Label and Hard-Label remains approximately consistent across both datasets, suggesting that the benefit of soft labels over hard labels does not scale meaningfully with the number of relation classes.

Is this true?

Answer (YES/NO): NO